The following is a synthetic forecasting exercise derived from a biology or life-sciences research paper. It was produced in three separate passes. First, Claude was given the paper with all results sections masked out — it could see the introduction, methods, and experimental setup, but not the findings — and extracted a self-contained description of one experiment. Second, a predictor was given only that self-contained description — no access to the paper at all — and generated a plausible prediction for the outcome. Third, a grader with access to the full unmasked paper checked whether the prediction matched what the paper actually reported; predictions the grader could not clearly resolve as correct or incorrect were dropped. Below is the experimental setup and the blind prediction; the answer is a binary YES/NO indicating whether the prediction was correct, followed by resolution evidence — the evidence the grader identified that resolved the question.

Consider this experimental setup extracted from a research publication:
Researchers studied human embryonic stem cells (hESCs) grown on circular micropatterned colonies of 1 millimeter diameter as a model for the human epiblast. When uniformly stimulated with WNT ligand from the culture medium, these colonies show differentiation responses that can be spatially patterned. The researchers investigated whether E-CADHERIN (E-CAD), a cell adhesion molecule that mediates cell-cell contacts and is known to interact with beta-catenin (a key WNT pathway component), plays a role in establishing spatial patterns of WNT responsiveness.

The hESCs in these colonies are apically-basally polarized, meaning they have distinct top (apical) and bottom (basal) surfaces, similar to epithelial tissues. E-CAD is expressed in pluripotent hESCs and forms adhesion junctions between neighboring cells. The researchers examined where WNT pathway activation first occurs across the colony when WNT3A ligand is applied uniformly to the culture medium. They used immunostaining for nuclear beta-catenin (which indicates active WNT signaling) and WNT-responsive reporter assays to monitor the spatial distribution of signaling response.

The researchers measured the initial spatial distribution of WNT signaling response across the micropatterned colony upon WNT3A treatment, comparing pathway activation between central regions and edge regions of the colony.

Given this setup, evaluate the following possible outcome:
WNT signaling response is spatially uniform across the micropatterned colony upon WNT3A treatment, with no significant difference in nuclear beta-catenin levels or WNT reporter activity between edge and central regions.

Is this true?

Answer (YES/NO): NO